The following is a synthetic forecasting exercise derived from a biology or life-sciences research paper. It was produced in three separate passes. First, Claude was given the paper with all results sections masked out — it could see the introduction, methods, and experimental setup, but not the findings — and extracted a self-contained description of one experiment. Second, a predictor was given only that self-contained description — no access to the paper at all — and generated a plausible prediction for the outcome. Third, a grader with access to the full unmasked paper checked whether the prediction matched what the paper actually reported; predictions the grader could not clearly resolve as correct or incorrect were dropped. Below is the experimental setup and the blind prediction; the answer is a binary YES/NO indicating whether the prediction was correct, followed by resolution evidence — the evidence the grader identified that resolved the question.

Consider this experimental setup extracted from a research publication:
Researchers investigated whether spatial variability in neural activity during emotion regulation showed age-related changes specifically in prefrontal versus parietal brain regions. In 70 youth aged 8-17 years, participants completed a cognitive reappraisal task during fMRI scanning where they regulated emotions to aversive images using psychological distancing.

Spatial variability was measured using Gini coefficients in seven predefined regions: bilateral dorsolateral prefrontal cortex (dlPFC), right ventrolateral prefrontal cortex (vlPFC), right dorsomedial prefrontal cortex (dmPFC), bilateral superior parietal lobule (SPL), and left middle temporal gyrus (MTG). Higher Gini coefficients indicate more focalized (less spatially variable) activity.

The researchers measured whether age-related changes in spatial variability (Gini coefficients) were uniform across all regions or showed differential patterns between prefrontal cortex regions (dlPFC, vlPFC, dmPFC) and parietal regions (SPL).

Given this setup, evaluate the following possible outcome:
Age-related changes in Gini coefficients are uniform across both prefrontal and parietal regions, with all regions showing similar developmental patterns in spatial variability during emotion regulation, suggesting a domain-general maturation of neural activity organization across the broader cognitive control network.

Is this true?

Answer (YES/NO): NO